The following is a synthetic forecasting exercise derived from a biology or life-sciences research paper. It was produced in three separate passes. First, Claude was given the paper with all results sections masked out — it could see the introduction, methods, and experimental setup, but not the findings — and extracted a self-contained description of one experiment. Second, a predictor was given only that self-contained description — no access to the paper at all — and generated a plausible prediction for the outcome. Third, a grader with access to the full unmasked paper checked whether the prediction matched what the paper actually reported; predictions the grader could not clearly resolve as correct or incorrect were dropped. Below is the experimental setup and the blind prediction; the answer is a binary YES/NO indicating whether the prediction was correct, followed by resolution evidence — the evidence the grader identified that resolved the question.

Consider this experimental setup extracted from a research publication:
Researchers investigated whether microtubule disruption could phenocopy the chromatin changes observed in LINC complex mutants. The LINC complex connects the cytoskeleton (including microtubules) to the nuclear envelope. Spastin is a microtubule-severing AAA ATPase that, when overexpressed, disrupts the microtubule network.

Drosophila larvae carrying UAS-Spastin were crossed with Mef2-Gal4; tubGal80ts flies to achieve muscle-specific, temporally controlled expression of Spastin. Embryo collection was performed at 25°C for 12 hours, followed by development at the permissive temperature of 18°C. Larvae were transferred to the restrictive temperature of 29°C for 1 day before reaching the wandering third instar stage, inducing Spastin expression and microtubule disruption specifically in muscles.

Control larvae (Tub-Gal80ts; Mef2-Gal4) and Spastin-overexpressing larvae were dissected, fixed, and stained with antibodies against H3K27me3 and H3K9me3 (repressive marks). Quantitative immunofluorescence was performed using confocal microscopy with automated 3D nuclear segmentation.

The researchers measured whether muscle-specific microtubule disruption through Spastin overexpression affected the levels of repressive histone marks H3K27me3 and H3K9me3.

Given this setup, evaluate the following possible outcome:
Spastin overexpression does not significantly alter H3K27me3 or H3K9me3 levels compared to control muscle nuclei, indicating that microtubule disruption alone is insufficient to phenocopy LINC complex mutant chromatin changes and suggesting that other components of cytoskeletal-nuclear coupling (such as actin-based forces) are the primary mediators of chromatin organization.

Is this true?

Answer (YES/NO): YES